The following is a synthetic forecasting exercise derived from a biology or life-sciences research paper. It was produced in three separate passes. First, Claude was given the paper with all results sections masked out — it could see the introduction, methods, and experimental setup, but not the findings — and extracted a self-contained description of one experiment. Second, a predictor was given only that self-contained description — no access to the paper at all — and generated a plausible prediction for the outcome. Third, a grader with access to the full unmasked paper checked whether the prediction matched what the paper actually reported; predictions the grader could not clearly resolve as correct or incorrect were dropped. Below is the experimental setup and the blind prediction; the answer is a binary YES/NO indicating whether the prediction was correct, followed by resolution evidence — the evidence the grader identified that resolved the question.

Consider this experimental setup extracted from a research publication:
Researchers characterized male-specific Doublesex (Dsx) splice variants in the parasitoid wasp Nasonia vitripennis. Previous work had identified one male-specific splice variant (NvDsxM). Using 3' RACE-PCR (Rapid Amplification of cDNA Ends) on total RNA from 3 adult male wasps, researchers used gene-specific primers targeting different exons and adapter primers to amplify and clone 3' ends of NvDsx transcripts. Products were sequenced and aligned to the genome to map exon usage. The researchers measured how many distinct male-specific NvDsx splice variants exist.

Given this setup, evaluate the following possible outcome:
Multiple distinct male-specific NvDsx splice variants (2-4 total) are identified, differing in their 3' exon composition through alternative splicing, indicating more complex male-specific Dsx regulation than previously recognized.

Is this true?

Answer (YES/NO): YES